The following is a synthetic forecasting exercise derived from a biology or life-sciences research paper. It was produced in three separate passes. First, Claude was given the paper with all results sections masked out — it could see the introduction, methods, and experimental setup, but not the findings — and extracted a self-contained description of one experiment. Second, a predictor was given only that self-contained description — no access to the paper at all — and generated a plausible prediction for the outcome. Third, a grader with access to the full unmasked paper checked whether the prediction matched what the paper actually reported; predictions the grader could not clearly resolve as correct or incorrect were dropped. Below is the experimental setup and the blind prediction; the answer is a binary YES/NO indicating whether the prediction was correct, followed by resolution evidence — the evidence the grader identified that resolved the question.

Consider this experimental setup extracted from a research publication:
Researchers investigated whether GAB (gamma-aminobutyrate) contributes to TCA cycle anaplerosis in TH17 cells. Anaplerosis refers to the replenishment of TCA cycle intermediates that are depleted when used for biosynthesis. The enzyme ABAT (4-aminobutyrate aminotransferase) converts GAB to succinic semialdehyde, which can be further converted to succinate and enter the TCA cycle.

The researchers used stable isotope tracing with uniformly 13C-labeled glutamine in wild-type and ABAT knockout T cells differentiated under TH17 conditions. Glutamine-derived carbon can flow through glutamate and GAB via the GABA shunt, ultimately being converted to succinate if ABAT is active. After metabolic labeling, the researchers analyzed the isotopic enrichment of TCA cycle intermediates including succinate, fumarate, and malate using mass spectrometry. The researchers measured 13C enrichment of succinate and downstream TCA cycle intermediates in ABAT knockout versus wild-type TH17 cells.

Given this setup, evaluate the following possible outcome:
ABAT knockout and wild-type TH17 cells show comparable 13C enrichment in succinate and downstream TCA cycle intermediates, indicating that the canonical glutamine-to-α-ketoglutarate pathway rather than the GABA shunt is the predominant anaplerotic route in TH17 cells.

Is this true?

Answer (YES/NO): NO